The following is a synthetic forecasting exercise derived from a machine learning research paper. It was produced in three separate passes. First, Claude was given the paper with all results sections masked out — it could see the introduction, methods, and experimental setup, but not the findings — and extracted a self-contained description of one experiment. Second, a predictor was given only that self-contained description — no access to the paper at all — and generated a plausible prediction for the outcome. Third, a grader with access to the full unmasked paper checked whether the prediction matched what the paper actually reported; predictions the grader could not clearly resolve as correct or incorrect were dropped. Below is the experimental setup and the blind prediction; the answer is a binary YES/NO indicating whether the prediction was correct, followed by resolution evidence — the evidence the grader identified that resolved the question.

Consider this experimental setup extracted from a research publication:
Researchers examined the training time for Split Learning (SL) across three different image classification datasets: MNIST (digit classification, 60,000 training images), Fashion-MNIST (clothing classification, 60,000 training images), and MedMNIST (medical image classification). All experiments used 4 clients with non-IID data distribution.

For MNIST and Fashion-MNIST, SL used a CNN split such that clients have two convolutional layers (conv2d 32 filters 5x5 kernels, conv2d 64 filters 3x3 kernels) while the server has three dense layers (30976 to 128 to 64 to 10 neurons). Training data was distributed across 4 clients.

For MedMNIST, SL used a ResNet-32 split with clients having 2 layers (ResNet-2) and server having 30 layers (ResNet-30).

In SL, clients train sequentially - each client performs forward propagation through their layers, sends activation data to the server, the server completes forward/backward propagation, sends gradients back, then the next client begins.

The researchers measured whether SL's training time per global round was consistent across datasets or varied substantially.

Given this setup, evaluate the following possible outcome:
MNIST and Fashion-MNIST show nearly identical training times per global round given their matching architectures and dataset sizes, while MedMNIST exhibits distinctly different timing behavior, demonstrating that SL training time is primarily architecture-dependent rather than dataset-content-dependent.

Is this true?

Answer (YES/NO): NO